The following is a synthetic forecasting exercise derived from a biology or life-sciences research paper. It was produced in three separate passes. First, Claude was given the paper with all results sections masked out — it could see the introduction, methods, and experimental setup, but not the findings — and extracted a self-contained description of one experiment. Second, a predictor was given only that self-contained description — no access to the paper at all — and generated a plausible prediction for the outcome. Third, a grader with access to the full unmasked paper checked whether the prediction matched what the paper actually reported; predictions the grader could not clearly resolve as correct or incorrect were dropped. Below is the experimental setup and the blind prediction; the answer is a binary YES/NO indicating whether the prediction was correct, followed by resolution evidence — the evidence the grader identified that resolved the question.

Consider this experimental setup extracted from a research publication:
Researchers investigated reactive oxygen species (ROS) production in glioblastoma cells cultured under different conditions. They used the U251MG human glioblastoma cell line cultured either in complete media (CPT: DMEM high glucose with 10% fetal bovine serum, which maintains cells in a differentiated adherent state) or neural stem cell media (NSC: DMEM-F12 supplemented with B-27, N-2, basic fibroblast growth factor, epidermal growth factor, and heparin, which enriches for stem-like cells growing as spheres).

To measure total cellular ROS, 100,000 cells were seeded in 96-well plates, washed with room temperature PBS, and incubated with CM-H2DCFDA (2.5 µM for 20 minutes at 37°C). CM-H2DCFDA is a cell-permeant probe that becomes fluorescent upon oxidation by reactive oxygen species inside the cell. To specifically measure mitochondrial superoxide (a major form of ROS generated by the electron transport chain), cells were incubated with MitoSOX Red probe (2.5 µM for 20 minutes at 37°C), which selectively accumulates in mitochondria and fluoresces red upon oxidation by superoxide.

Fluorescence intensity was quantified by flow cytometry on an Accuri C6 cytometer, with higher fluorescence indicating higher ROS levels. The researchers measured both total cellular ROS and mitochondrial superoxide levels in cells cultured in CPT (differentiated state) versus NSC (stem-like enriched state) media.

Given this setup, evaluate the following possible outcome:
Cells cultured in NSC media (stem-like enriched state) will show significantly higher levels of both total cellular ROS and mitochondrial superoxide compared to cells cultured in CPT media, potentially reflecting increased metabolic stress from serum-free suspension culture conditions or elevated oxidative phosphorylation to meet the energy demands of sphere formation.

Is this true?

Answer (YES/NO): YES